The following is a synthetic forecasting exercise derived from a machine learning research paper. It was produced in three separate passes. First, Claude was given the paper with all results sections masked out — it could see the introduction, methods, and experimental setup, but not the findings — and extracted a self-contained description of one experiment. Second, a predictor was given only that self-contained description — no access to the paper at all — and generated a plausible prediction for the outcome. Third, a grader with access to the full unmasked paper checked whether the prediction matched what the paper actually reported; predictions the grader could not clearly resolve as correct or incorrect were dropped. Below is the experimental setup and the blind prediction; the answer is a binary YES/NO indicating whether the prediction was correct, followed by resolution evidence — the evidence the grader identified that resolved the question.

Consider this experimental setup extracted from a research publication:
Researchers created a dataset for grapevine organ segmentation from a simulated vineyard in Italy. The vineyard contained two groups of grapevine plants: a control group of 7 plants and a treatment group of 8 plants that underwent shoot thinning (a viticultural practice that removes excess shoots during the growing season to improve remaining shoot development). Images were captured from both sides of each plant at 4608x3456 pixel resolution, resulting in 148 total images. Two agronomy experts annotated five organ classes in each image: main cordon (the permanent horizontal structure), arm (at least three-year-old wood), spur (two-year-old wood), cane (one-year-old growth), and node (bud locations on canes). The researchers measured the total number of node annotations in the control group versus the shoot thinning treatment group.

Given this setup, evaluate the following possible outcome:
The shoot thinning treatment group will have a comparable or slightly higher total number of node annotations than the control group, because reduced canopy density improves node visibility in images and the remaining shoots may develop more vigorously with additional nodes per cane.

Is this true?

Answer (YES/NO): NO